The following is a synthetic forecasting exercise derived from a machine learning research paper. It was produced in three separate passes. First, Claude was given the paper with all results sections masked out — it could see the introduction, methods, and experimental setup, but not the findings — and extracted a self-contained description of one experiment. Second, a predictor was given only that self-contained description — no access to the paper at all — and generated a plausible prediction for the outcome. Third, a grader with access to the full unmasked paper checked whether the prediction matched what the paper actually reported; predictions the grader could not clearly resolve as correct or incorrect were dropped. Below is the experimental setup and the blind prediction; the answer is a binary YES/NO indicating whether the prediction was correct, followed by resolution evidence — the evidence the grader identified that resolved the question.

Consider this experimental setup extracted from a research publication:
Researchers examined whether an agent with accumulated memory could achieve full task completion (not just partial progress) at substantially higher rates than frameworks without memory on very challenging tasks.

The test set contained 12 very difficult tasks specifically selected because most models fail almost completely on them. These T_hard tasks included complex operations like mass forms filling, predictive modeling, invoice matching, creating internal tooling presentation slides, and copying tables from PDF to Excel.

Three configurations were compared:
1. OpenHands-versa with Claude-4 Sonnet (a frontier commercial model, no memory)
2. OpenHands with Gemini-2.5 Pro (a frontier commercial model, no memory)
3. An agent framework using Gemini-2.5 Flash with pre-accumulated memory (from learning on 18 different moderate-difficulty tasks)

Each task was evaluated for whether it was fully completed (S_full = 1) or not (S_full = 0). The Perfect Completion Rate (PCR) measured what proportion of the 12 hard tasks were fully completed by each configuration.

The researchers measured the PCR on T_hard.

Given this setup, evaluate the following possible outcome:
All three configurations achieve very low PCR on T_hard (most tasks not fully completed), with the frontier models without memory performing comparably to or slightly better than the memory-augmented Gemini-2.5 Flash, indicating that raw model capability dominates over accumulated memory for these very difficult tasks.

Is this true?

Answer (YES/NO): NO